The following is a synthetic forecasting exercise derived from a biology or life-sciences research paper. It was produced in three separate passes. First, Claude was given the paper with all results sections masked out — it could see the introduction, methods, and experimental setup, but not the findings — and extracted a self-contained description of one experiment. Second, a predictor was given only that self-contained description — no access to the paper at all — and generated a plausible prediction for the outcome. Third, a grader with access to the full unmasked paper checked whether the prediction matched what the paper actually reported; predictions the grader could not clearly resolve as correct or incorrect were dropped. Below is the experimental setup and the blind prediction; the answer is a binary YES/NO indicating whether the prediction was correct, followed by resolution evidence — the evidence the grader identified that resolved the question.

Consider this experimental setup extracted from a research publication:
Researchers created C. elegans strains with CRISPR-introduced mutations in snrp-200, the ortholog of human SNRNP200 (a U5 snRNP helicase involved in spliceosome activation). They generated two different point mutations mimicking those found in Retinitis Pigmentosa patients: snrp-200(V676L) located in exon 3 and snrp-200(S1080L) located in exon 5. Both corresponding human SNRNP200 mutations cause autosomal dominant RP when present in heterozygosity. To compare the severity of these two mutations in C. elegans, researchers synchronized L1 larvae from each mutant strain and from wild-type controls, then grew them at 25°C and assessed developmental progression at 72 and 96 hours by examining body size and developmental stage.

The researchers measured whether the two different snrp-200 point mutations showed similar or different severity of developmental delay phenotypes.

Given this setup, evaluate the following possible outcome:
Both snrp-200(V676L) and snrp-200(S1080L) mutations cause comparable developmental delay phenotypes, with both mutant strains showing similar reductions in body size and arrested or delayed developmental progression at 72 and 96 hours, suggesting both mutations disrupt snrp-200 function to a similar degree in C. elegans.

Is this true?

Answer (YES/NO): NO